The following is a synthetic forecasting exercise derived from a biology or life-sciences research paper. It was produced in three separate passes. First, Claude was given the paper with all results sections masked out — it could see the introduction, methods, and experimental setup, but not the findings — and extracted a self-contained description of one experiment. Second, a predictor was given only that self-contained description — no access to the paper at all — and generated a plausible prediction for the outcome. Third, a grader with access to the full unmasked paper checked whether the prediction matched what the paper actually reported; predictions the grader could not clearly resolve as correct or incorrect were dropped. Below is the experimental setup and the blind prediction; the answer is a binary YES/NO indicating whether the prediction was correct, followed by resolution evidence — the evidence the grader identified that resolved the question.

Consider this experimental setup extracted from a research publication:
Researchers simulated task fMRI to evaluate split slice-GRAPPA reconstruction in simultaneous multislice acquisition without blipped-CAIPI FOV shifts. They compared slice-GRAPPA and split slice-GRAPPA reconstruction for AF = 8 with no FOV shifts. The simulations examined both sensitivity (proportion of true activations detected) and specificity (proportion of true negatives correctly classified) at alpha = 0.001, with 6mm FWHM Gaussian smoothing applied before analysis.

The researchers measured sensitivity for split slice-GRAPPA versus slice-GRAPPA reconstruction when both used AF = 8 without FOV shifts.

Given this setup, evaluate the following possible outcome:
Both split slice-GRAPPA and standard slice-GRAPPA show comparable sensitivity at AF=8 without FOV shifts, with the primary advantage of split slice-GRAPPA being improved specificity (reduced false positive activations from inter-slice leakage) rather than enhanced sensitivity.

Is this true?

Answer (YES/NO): NO